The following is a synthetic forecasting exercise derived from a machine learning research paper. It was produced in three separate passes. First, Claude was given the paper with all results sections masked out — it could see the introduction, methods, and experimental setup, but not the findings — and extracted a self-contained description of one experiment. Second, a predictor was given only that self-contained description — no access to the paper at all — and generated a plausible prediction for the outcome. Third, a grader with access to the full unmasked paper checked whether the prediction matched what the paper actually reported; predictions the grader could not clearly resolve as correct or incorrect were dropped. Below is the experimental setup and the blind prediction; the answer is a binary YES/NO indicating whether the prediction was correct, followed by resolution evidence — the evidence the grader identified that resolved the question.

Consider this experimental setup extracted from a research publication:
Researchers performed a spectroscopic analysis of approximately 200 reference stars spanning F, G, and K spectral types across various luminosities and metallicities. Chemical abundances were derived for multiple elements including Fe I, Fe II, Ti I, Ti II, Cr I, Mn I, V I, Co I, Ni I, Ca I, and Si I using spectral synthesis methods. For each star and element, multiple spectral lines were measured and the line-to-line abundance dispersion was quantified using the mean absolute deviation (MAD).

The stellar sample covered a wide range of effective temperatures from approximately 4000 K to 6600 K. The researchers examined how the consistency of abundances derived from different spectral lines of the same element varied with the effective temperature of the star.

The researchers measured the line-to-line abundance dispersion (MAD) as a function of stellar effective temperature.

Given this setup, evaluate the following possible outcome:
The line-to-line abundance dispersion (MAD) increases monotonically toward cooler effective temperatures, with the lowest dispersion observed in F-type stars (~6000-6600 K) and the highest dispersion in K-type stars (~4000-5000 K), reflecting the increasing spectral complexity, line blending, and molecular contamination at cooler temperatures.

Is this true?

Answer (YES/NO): NO